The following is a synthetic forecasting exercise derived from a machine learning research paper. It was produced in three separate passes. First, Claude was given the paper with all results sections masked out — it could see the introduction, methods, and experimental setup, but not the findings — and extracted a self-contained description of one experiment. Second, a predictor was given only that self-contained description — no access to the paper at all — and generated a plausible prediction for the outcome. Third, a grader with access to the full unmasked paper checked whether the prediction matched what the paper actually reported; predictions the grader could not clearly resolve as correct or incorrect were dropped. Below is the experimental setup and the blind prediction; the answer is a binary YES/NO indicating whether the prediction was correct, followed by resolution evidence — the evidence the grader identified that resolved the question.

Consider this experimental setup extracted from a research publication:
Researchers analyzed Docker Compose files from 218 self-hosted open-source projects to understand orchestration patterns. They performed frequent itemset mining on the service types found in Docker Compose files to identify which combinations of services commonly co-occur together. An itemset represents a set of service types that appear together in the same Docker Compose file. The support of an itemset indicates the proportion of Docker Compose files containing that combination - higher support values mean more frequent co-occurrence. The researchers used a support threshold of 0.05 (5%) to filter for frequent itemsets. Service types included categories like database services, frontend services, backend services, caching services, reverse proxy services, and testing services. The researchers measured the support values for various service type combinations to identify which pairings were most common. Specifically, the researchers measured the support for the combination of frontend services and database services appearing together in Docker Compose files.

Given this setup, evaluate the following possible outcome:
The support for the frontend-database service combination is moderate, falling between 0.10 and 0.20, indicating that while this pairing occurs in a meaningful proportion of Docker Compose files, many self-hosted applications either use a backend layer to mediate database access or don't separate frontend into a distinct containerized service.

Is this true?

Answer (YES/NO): NO